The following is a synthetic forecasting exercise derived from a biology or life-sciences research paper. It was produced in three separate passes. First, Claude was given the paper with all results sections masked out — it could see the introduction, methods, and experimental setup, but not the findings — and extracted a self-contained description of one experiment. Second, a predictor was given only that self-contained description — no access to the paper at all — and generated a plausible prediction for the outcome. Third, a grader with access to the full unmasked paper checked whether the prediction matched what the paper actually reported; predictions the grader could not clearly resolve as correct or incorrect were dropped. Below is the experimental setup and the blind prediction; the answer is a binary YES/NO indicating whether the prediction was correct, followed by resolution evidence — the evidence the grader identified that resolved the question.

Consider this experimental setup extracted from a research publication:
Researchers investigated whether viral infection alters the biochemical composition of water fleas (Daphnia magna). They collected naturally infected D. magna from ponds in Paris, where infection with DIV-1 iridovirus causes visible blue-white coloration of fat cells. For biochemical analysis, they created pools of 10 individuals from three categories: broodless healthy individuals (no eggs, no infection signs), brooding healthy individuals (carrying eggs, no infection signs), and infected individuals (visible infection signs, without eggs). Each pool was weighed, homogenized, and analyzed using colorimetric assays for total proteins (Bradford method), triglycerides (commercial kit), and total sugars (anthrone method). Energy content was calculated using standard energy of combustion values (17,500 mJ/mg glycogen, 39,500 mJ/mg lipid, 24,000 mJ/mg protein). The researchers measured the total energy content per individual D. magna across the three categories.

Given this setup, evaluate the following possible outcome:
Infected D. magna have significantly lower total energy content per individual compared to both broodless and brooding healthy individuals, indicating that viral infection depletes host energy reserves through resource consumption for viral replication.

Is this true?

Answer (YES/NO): NO